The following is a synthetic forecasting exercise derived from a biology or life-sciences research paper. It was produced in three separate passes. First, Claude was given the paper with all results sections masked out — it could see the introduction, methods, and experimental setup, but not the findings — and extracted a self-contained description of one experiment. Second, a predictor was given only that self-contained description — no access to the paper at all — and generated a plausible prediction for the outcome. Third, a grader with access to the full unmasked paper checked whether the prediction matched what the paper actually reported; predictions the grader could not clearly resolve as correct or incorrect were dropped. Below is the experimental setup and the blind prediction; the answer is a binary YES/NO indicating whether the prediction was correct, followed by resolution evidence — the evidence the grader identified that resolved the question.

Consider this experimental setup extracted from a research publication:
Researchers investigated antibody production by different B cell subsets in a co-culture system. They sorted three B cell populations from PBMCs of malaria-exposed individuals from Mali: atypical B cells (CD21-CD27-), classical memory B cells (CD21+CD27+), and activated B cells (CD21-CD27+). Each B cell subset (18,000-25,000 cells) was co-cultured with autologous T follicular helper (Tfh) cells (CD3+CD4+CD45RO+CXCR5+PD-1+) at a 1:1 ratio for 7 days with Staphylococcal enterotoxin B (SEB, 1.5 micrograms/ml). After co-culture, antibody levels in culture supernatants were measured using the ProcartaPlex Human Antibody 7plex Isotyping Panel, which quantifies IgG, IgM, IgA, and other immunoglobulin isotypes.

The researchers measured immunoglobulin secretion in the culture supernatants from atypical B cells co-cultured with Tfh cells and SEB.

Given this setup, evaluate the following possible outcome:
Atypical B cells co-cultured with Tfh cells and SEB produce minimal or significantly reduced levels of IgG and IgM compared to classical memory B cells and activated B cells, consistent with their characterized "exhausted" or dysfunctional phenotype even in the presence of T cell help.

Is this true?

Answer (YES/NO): NO